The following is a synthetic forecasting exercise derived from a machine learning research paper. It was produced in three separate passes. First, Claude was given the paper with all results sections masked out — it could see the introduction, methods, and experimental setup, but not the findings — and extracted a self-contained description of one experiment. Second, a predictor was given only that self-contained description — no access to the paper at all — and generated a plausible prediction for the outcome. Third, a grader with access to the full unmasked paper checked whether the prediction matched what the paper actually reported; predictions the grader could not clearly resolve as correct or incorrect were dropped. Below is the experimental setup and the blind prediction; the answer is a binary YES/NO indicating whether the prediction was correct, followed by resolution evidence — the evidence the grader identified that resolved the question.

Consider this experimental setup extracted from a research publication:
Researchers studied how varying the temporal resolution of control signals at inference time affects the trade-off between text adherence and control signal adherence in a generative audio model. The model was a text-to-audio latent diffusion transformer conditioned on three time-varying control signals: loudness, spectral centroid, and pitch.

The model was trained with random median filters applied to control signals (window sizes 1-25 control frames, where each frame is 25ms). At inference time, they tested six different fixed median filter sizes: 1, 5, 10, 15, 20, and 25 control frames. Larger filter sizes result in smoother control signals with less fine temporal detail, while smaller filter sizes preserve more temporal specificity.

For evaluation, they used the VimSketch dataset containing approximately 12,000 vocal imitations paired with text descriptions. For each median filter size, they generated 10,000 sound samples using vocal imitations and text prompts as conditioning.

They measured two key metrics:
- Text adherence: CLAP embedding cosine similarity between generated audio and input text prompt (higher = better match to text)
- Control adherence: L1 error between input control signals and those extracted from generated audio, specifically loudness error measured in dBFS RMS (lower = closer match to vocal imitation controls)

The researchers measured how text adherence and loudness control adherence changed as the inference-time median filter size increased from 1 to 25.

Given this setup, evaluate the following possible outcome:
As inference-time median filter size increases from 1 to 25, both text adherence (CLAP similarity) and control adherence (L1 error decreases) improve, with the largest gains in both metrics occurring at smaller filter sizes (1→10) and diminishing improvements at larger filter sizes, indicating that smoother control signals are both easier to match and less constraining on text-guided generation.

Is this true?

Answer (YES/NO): NO